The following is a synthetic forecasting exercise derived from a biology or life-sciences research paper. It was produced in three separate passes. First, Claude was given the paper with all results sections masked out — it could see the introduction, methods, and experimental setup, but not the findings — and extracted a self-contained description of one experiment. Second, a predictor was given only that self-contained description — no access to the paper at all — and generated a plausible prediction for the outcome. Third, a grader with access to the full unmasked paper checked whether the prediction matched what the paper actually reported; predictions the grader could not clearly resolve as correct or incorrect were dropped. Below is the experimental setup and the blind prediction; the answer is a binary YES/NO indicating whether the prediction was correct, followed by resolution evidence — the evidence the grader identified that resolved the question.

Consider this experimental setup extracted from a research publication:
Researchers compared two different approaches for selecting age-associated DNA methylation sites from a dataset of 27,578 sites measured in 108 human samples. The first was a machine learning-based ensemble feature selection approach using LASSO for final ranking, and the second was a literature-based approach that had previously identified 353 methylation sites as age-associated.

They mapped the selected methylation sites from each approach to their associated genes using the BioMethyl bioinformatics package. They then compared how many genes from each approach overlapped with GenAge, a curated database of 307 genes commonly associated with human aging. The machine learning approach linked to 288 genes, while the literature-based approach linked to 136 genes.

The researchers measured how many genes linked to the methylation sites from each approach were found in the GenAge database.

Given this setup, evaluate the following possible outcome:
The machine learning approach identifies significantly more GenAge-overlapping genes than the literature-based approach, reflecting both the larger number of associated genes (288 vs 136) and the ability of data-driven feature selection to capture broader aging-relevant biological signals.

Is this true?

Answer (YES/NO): YES